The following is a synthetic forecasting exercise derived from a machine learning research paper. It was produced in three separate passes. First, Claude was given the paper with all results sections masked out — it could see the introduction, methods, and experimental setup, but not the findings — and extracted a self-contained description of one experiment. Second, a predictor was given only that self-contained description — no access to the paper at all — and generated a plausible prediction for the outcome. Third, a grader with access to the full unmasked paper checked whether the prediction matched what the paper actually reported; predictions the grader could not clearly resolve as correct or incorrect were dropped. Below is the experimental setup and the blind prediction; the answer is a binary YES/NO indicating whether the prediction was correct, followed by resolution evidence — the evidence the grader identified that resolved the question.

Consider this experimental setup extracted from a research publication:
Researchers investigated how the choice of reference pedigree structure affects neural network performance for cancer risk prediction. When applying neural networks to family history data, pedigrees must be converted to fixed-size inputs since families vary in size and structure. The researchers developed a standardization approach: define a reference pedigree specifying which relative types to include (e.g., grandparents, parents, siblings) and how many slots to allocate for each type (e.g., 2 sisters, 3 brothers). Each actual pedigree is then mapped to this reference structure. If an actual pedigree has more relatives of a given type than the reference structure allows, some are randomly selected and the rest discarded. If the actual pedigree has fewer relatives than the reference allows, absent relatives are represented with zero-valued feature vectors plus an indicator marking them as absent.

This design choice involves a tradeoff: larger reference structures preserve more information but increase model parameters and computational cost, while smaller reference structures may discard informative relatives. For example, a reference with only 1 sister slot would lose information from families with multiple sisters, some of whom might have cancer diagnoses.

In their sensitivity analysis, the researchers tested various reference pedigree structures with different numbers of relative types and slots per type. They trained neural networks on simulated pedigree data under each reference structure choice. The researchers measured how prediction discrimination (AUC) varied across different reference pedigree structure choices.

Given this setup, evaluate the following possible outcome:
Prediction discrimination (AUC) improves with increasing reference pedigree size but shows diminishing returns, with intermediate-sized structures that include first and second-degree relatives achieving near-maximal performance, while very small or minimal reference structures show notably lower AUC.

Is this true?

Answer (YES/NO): NO